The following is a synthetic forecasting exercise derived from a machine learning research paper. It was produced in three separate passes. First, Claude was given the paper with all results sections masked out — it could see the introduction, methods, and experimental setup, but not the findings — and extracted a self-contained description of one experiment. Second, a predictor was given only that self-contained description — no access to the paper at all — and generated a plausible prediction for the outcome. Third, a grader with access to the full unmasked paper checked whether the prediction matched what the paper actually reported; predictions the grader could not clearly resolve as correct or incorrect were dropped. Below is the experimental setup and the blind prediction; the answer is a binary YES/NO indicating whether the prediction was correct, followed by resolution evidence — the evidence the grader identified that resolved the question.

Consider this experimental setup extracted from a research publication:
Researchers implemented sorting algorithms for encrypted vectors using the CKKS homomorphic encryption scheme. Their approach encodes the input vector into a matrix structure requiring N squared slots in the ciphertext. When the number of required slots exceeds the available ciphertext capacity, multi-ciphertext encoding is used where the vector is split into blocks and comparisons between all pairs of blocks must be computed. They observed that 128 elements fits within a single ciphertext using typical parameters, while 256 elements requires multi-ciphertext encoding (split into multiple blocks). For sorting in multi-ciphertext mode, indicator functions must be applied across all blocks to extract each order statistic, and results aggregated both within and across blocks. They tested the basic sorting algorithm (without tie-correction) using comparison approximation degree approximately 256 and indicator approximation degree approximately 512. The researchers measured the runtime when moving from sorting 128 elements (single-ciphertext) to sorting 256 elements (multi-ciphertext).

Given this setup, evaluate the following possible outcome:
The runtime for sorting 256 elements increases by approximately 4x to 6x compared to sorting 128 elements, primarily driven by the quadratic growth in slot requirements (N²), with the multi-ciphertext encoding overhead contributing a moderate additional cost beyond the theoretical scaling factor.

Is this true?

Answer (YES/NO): NO